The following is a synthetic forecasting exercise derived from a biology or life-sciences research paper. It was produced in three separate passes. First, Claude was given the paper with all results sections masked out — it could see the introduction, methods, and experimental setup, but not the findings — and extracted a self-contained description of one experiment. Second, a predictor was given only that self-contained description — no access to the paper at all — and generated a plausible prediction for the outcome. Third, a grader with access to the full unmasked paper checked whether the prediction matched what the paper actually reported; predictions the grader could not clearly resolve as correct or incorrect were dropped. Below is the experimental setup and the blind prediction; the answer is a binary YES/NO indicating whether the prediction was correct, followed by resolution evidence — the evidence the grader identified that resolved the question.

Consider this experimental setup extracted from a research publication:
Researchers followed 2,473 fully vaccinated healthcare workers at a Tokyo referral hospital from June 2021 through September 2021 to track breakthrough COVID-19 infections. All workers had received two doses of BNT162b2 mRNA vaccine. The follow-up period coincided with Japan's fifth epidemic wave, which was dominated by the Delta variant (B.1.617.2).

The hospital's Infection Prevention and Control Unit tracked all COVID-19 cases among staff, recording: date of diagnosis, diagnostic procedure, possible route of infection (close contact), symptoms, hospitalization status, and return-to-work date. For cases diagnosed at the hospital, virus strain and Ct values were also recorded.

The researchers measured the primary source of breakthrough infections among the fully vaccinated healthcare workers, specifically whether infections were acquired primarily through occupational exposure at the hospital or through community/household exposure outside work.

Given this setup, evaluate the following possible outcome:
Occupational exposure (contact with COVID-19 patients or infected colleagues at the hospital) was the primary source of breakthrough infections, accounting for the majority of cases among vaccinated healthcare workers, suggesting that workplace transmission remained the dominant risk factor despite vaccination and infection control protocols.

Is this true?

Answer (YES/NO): NO